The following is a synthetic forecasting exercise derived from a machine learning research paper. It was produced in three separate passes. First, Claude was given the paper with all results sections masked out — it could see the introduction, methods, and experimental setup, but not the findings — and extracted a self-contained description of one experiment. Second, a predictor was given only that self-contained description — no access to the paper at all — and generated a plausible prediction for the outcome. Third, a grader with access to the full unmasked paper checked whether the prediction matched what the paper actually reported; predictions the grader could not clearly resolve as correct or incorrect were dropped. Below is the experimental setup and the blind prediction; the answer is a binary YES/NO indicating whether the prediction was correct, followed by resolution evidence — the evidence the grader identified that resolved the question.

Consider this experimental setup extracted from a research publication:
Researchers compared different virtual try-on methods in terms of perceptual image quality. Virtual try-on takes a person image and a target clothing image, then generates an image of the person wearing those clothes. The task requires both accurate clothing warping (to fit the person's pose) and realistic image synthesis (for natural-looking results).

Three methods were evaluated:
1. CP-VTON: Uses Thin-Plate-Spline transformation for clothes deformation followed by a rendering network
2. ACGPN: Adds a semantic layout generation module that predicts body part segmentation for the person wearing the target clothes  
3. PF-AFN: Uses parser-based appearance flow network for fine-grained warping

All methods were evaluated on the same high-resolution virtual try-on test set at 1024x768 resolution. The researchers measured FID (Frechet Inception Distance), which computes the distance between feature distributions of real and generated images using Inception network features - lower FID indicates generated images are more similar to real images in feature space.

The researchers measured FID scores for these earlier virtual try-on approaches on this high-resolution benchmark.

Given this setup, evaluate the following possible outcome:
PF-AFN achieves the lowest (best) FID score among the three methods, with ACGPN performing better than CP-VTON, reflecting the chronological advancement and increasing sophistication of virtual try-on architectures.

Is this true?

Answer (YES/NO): NO